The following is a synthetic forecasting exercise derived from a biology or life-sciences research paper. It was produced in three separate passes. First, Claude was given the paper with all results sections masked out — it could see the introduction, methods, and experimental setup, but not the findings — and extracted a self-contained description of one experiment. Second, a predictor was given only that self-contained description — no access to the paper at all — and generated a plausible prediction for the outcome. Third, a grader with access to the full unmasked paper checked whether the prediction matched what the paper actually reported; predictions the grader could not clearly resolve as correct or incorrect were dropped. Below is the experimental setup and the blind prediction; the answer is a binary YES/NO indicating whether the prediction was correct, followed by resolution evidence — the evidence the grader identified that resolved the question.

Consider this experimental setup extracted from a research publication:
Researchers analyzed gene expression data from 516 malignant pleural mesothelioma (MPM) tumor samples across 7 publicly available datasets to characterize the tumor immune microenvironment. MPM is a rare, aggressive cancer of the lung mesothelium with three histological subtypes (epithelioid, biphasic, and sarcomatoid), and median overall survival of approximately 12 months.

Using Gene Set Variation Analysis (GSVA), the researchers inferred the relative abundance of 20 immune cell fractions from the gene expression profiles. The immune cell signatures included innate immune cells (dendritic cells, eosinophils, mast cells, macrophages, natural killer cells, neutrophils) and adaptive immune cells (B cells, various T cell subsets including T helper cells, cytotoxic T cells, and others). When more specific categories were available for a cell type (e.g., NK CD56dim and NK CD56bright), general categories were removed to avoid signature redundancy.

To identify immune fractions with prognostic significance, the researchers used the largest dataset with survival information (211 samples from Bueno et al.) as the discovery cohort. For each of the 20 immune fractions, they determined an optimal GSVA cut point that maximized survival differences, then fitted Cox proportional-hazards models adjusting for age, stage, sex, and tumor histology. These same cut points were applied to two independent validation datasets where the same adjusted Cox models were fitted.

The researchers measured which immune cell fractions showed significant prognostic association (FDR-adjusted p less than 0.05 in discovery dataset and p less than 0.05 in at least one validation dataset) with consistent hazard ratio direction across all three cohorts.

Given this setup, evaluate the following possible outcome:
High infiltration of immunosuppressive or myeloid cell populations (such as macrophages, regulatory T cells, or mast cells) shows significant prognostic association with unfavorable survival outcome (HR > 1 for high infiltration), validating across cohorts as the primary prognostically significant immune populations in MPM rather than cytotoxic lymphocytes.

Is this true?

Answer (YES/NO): NO